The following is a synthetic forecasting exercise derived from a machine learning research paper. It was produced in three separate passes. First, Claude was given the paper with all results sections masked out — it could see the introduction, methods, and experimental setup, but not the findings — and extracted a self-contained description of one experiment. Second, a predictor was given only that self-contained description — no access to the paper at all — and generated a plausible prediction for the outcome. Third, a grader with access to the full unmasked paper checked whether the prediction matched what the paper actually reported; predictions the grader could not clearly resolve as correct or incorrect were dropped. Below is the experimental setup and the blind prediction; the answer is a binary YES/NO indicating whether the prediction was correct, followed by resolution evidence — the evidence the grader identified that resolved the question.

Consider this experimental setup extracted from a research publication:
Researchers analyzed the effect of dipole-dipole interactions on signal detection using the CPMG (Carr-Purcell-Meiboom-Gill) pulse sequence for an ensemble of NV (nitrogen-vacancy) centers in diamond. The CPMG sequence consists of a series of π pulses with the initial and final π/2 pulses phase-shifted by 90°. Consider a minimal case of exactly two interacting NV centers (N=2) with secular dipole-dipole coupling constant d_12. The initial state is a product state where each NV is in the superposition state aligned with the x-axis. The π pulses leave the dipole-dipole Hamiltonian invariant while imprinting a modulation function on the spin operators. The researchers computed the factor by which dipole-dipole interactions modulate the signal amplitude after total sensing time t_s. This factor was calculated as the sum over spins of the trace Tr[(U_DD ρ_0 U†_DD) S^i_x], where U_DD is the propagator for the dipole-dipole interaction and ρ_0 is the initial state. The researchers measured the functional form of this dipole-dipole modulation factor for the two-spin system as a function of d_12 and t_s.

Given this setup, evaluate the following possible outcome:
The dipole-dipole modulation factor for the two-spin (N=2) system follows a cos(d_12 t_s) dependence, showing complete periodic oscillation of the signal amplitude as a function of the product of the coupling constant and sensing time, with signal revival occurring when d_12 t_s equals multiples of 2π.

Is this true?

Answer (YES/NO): NO